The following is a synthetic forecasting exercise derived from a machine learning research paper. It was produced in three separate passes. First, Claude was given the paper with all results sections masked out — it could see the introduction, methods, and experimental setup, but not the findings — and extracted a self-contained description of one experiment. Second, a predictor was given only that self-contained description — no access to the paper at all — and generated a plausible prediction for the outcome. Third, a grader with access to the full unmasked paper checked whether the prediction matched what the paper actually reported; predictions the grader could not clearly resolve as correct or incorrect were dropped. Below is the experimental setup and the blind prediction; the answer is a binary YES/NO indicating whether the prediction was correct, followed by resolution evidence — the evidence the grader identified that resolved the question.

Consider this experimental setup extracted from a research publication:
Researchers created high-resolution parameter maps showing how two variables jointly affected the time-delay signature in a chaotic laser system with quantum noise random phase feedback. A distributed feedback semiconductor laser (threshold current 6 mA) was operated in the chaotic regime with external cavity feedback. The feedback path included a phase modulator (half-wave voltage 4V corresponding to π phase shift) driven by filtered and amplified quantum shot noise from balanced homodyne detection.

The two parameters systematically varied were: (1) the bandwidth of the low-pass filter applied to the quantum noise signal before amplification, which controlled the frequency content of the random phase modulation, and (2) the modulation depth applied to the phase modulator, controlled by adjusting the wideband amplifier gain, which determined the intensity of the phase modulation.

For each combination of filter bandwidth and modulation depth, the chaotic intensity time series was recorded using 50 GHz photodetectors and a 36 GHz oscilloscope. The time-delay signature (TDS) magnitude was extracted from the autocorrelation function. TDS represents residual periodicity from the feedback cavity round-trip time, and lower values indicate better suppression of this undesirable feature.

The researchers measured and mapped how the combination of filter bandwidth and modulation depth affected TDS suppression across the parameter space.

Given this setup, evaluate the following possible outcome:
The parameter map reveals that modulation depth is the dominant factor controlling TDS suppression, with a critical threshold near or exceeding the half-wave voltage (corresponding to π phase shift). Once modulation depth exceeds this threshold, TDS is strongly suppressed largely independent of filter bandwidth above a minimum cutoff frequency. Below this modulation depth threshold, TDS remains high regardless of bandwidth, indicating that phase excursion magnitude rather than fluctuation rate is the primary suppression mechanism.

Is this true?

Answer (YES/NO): NO